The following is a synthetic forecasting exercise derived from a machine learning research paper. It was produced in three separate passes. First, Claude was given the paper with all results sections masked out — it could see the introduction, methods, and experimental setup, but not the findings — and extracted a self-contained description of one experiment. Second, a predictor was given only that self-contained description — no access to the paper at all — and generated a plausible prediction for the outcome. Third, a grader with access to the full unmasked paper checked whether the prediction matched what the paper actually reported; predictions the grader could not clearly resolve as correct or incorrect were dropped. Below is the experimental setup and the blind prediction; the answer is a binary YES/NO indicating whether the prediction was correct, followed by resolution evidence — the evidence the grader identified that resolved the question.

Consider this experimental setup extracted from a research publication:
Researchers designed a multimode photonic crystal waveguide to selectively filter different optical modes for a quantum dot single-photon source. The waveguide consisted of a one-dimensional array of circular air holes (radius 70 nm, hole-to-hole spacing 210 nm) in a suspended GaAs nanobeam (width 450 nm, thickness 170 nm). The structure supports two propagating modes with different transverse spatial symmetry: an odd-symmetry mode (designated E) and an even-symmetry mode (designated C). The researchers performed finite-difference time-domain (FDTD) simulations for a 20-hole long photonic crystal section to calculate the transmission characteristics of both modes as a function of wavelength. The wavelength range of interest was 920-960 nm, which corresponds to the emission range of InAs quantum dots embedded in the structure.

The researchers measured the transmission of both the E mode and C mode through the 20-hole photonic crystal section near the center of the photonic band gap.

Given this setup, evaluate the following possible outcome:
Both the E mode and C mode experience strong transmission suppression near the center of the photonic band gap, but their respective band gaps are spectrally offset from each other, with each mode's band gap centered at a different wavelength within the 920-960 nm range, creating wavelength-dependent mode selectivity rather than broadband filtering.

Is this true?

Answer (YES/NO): NO